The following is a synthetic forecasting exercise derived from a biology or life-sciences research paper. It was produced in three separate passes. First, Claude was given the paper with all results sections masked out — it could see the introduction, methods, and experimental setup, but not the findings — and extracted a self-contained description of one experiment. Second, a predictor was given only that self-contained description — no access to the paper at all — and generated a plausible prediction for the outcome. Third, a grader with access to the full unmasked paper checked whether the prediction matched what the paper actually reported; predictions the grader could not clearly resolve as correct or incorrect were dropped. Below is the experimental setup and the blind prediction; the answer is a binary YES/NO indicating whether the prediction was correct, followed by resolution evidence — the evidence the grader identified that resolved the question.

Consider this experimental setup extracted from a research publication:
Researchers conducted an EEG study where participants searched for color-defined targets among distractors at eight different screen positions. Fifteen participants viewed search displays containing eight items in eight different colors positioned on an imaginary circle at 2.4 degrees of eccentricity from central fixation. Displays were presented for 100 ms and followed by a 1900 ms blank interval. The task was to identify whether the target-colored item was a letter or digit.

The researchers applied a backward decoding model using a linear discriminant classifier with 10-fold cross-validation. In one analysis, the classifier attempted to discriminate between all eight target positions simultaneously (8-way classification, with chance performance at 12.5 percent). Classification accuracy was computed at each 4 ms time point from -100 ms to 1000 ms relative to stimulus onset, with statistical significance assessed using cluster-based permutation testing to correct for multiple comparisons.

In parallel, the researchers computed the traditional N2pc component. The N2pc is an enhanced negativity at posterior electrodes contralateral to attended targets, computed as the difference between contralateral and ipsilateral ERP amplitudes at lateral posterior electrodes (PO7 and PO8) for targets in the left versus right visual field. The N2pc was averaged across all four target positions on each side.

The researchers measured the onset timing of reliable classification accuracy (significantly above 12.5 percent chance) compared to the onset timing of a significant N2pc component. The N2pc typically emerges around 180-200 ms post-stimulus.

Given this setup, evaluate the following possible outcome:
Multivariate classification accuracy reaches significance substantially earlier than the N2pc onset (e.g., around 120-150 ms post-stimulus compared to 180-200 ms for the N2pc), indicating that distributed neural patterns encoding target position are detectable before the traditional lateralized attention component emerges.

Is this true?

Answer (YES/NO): NO